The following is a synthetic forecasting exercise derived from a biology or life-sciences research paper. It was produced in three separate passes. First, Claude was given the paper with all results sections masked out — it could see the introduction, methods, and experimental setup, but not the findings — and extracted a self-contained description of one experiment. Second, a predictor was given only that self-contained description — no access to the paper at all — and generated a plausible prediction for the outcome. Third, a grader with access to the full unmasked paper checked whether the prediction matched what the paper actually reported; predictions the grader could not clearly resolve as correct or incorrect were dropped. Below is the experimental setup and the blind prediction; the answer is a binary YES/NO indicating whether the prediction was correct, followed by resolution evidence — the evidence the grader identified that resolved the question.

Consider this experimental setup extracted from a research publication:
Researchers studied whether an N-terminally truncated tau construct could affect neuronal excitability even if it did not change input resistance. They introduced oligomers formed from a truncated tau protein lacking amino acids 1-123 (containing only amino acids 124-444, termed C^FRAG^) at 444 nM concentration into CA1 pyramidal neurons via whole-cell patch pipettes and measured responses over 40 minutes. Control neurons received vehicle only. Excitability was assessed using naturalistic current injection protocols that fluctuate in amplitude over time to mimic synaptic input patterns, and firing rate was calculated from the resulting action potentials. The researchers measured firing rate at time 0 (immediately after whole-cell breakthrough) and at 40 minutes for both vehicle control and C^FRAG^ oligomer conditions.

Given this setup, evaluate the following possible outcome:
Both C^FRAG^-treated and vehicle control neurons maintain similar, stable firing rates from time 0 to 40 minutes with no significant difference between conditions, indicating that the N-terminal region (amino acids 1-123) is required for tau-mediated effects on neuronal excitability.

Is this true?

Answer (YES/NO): NO